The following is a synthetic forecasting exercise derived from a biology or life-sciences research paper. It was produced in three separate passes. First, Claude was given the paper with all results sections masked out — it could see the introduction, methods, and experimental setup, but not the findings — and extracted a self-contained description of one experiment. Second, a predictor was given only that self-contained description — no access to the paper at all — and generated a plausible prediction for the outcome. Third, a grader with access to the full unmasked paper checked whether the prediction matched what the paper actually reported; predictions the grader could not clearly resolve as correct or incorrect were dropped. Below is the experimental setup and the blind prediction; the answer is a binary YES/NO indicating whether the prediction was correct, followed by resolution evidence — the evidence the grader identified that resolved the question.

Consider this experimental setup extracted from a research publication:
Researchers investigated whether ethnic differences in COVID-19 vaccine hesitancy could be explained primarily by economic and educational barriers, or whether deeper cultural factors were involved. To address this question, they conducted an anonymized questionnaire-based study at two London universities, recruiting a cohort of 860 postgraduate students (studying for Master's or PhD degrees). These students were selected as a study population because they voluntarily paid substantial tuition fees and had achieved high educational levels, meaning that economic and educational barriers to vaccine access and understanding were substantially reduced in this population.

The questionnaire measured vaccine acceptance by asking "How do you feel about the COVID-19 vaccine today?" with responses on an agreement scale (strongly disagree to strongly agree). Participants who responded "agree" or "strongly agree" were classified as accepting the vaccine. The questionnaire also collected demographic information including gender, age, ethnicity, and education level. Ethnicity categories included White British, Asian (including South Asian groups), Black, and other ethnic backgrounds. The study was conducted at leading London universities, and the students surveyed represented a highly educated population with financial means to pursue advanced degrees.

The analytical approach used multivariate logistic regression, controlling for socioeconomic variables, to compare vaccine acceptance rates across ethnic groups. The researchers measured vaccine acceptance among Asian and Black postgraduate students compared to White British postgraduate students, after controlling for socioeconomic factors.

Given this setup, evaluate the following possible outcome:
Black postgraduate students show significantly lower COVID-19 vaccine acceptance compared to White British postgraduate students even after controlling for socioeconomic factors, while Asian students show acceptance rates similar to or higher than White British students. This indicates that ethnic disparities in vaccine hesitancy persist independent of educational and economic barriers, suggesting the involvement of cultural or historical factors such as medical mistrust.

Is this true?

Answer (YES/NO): NO